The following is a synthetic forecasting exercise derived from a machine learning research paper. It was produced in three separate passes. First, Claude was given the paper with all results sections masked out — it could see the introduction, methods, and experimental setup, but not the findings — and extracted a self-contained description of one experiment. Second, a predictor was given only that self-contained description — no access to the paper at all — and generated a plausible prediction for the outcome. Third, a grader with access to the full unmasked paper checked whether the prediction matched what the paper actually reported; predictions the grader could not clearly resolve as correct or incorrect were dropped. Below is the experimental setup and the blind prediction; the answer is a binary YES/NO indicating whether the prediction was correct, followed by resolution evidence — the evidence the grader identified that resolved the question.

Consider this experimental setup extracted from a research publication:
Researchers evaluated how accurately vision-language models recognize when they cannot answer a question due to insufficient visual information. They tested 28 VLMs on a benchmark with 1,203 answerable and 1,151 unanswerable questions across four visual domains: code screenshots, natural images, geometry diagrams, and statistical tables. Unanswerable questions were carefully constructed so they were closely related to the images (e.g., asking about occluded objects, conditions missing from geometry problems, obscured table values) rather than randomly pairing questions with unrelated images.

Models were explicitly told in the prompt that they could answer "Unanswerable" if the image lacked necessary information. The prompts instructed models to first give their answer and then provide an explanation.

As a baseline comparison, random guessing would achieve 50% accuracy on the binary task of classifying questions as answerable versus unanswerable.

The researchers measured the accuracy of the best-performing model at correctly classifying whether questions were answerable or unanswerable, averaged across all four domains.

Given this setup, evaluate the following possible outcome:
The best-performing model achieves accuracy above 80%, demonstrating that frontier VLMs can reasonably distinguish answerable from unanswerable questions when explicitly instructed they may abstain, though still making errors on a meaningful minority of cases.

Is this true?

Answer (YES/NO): NO